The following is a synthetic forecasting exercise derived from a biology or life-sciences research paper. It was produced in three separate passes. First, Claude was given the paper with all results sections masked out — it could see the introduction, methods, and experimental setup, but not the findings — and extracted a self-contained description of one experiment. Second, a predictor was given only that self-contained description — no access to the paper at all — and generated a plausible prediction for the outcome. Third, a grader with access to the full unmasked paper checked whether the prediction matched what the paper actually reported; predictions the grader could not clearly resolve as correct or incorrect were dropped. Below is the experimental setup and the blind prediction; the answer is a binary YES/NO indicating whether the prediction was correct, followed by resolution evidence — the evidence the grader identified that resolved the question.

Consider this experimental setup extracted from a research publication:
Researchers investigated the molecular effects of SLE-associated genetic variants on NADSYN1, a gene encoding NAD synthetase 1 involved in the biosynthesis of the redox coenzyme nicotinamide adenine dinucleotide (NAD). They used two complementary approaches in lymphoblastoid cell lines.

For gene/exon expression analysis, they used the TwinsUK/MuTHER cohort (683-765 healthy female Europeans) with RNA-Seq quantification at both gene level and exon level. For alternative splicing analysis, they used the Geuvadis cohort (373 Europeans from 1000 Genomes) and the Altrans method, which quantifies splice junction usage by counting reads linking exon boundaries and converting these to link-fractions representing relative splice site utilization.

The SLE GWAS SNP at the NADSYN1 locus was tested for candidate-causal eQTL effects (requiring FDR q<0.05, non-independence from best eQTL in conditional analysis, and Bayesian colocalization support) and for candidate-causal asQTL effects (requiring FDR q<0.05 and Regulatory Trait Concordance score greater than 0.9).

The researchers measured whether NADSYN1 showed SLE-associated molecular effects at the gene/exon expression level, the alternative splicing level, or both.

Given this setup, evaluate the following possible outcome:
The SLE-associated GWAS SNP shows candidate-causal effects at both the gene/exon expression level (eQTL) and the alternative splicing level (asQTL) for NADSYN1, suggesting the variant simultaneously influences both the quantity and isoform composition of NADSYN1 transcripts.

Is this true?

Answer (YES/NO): YES